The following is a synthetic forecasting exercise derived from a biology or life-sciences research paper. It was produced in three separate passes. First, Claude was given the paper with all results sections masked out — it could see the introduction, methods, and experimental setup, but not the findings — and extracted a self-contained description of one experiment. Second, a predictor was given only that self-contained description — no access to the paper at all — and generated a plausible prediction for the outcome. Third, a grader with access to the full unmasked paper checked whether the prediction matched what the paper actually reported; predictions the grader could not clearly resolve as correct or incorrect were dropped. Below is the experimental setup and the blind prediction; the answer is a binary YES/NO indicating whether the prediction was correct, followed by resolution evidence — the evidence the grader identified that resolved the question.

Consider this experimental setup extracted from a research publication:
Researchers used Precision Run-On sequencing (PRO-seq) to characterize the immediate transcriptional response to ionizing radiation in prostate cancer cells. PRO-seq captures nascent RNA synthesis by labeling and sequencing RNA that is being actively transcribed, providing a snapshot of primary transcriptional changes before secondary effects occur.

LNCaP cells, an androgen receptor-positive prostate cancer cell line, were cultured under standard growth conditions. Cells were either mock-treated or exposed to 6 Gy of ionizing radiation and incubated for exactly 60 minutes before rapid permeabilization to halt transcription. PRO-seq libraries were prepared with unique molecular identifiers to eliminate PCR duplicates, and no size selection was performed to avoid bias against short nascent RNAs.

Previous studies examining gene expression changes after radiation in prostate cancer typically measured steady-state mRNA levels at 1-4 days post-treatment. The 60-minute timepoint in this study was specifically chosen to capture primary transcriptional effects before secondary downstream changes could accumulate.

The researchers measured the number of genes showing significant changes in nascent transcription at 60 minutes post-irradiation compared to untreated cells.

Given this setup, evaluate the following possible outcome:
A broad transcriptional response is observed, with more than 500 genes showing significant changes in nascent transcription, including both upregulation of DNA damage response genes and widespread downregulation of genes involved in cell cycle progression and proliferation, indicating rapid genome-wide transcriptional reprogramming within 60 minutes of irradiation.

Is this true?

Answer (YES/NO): NO